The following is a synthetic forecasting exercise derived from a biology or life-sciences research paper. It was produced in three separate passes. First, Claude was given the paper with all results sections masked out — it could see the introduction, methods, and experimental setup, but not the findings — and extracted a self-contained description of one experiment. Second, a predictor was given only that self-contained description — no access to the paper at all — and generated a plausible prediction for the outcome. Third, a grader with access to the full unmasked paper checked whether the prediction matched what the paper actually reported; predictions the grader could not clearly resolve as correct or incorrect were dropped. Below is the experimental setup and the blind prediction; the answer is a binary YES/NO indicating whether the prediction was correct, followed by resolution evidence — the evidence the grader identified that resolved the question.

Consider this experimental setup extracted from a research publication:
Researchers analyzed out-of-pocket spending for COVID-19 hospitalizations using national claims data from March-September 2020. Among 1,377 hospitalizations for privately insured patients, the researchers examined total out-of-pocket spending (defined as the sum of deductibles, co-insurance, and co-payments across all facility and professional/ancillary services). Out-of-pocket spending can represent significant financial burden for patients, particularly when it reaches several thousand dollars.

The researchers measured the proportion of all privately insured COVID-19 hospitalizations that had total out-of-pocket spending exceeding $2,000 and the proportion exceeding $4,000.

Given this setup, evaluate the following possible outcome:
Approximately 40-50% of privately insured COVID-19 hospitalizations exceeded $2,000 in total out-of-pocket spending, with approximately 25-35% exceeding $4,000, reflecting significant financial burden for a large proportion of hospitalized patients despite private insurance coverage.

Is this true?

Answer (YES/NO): NO